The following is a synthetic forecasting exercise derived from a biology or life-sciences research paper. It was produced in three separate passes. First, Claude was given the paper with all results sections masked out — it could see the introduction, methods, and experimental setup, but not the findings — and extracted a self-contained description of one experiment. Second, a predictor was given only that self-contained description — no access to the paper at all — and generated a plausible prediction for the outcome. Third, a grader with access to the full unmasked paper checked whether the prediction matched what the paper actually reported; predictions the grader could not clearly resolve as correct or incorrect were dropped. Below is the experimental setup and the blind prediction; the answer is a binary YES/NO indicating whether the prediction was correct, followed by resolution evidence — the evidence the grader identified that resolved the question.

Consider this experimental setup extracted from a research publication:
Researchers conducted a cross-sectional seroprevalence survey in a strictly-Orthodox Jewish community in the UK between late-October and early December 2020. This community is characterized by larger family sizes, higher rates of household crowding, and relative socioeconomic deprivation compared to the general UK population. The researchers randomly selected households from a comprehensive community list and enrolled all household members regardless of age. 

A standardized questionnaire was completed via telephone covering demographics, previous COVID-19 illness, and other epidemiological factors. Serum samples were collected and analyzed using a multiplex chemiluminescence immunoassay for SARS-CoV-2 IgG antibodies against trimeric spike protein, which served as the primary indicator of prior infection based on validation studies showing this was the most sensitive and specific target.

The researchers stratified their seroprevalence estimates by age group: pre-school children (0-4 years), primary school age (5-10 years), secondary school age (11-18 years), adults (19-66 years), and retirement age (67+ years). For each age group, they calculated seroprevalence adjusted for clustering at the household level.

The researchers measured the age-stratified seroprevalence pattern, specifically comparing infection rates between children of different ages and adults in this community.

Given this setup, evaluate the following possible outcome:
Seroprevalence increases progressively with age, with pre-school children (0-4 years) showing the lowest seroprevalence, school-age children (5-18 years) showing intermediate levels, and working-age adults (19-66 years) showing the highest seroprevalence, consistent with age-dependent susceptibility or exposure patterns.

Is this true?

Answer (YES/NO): NO